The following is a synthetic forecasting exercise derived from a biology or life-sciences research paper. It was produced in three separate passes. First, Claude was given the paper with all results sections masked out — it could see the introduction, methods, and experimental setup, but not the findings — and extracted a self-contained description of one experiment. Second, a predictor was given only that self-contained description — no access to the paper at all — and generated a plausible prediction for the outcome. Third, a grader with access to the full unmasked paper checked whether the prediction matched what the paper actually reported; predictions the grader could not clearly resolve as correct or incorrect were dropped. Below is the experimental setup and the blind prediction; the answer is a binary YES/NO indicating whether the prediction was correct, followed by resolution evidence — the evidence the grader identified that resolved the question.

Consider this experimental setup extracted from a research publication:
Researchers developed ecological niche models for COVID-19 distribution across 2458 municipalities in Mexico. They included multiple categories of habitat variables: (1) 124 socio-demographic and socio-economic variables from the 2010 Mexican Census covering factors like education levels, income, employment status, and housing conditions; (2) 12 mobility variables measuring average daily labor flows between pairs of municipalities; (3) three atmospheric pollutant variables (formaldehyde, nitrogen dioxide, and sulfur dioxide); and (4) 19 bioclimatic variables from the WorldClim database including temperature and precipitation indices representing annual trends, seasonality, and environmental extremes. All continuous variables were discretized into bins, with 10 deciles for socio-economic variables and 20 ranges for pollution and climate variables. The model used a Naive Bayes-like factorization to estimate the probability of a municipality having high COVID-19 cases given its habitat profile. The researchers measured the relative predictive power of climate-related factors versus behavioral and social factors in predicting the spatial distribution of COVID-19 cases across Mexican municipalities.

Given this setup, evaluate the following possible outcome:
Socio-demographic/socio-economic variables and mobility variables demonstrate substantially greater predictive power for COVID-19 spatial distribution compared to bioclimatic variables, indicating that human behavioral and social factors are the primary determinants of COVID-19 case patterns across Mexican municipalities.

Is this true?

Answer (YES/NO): YES